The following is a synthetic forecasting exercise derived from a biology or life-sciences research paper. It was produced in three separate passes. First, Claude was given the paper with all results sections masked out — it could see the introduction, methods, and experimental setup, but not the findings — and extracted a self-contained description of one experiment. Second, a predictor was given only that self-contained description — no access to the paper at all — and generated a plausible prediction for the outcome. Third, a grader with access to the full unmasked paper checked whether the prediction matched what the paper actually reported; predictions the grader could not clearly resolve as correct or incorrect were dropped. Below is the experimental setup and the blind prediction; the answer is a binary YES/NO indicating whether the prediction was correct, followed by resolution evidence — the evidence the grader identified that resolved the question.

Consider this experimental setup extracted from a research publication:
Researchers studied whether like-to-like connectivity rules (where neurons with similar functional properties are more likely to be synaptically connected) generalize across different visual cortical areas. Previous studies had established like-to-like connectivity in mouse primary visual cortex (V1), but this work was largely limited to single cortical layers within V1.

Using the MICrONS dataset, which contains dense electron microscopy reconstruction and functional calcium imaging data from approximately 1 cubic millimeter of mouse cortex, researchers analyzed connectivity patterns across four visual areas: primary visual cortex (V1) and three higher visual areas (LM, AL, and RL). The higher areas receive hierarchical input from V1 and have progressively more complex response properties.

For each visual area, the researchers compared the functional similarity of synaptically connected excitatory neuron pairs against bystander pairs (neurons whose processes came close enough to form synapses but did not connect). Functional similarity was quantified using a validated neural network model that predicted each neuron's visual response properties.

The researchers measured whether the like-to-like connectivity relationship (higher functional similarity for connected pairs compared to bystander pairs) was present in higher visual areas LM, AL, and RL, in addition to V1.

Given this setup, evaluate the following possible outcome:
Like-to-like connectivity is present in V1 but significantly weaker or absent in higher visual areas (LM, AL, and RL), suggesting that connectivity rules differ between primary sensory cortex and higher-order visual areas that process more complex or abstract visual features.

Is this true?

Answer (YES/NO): NO